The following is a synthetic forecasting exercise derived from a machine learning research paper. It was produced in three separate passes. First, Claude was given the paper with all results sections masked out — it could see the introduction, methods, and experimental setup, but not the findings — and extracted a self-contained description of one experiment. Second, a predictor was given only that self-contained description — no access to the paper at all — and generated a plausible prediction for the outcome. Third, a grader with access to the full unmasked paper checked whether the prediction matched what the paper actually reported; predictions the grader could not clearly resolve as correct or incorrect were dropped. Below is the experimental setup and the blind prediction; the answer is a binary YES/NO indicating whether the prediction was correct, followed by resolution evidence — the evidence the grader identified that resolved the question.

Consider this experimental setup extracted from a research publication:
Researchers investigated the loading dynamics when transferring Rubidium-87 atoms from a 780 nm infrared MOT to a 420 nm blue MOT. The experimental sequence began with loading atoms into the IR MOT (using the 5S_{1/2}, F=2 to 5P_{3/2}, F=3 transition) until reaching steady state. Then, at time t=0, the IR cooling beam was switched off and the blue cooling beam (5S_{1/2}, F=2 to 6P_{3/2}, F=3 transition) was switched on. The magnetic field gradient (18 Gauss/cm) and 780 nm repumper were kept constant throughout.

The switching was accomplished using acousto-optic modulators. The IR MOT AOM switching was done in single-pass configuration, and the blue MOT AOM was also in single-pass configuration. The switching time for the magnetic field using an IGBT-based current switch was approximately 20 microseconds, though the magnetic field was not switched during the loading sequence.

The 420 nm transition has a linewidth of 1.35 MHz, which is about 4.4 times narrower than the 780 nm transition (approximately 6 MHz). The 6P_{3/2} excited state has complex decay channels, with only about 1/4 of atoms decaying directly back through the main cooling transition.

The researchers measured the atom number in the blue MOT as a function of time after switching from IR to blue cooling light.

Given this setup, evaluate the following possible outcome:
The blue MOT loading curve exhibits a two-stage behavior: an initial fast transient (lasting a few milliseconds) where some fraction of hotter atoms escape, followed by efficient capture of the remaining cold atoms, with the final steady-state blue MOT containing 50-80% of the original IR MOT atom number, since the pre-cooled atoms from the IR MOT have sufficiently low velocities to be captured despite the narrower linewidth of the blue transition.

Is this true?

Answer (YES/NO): NO